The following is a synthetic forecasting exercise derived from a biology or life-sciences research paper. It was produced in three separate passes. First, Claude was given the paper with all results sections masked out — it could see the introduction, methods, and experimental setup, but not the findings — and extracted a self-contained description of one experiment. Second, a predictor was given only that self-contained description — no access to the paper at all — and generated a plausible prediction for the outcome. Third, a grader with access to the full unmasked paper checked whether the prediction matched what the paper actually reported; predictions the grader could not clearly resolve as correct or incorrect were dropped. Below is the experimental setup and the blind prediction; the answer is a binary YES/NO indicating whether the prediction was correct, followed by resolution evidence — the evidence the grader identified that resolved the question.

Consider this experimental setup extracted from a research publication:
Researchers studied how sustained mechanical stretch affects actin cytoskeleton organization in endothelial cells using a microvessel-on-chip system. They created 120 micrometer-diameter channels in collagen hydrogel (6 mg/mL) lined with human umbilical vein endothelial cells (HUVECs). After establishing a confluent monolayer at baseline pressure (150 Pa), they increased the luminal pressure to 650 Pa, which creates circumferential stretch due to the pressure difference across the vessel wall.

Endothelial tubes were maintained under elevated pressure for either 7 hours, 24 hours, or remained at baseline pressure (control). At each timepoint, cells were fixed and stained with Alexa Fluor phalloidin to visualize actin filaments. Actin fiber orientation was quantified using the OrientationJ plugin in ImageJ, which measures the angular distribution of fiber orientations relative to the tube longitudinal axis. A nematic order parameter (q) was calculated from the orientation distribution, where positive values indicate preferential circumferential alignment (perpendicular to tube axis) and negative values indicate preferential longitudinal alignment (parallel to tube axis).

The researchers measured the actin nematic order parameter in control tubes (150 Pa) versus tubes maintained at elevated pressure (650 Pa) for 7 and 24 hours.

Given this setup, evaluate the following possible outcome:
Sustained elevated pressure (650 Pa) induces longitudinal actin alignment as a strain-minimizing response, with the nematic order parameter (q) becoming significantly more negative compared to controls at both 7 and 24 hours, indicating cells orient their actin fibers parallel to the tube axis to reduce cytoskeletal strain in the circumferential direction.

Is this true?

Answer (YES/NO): NO